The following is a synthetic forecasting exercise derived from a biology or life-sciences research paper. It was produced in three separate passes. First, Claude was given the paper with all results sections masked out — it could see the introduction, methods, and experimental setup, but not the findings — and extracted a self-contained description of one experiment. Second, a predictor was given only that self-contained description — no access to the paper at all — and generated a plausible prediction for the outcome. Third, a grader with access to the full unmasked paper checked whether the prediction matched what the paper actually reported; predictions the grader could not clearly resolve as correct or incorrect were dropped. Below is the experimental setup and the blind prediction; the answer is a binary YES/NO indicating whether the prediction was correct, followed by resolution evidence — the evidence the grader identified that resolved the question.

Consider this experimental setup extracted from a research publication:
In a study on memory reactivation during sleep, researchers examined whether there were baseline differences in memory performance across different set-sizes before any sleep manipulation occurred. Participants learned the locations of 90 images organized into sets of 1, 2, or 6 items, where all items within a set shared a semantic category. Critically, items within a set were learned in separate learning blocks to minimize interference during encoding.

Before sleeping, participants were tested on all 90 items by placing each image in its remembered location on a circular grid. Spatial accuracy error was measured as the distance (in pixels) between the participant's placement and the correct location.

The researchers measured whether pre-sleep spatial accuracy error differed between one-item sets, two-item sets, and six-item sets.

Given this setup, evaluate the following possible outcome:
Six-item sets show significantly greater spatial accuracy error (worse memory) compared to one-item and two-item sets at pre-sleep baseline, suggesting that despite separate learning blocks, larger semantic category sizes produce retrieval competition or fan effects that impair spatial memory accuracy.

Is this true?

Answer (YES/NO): NO